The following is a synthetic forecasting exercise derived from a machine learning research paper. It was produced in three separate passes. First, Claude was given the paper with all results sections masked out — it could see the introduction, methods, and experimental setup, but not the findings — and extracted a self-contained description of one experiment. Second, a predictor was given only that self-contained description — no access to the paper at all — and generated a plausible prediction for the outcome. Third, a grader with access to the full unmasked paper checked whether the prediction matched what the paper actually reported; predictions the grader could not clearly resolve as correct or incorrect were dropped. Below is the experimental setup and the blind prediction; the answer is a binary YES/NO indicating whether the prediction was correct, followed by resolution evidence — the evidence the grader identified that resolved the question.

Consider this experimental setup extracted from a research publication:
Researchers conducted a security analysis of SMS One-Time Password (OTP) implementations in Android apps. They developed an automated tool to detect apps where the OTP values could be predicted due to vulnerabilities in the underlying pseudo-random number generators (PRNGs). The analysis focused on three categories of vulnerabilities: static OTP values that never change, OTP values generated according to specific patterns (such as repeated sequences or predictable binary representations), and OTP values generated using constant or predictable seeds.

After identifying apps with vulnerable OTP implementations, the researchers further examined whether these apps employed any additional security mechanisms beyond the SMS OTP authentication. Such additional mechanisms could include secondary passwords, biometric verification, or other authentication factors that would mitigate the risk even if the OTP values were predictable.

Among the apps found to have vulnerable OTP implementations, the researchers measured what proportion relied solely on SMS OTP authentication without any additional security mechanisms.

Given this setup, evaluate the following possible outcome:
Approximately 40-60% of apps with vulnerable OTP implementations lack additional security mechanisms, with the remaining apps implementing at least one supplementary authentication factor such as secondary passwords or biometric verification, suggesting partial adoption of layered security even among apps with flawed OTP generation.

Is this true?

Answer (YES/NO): YES